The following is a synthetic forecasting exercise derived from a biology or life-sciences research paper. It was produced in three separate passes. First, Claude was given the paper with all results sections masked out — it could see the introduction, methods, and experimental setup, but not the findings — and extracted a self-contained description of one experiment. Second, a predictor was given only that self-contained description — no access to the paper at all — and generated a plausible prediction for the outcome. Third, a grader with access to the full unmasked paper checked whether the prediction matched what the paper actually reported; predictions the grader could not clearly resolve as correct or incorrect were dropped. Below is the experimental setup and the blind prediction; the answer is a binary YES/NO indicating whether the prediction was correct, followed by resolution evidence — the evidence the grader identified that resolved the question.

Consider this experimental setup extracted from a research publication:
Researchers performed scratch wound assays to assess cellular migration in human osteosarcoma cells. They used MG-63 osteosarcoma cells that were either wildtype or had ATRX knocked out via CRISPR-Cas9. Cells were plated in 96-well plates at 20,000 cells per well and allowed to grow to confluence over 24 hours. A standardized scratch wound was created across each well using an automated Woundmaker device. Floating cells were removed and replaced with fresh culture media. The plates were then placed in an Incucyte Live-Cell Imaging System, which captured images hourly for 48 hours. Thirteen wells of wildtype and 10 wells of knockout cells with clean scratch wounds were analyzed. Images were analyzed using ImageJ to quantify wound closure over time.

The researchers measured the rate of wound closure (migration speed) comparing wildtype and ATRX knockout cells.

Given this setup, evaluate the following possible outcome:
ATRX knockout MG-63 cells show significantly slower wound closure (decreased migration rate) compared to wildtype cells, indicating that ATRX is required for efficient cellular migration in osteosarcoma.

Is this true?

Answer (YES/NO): NO